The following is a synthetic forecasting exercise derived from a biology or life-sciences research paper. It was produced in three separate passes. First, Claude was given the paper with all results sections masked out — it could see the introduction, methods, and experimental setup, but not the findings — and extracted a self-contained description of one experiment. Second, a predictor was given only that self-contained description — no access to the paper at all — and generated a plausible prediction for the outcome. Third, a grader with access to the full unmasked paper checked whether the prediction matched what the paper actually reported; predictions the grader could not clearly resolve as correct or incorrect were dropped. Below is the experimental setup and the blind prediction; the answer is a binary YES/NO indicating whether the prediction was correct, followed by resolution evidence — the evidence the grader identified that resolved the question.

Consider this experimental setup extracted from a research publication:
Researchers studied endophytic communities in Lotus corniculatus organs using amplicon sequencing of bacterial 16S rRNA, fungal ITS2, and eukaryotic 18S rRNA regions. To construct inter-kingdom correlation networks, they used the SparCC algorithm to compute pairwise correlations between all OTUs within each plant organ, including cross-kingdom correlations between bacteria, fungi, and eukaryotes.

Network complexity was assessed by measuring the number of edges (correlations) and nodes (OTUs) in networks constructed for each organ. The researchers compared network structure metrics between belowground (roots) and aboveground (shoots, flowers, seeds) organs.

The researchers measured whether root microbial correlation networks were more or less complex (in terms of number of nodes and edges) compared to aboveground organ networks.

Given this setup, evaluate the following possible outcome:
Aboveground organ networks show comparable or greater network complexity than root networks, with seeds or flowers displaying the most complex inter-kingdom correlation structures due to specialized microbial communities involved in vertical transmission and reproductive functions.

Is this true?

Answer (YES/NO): NO